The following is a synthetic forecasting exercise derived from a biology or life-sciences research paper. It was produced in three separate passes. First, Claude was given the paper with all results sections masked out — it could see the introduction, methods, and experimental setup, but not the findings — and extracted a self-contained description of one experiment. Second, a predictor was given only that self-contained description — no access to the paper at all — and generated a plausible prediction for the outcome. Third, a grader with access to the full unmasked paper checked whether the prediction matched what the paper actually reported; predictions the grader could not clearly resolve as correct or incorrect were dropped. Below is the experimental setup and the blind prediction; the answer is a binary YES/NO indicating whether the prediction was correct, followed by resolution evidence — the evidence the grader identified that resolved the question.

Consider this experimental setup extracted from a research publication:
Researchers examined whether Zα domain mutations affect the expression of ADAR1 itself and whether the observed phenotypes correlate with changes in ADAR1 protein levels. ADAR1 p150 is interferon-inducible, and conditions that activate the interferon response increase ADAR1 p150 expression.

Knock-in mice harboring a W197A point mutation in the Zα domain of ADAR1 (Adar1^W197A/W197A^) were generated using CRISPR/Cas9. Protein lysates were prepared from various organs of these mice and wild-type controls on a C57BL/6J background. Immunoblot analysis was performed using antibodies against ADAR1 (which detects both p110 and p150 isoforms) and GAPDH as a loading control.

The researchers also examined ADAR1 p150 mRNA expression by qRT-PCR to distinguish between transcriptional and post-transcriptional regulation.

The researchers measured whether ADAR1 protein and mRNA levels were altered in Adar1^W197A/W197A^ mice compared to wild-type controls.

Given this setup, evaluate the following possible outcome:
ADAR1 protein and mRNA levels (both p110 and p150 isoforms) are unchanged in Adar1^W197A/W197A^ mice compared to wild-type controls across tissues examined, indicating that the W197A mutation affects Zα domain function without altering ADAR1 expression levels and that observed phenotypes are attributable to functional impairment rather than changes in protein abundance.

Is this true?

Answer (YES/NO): NO